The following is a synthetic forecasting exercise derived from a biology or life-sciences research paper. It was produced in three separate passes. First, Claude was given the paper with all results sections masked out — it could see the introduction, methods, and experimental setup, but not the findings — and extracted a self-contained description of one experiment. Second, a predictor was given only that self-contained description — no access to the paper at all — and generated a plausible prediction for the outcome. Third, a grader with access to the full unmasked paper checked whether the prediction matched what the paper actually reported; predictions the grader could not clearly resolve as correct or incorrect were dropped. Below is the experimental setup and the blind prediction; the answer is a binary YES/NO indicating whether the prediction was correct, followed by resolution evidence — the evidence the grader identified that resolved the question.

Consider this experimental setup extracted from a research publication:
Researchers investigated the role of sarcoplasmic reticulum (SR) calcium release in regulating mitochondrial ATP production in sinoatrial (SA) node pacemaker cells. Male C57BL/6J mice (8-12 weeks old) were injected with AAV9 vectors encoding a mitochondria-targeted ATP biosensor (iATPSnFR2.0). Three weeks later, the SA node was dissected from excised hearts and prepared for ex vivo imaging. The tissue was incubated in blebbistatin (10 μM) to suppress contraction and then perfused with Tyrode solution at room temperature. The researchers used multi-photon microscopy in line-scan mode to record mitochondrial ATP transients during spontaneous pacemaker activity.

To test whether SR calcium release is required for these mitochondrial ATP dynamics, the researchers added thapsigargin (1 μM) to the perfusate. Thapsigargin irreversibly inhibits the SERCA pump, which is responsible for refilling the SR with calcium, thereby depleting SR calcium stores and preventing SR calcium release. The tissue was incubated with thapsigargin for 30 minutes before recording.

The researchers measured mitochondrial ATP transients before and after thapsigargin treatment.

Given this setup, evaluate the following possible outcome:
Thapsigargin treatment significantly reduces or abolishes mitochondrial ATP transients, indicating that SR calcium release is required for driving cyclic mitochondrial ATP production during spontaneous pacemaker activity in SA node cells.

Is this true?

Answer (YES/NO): YES